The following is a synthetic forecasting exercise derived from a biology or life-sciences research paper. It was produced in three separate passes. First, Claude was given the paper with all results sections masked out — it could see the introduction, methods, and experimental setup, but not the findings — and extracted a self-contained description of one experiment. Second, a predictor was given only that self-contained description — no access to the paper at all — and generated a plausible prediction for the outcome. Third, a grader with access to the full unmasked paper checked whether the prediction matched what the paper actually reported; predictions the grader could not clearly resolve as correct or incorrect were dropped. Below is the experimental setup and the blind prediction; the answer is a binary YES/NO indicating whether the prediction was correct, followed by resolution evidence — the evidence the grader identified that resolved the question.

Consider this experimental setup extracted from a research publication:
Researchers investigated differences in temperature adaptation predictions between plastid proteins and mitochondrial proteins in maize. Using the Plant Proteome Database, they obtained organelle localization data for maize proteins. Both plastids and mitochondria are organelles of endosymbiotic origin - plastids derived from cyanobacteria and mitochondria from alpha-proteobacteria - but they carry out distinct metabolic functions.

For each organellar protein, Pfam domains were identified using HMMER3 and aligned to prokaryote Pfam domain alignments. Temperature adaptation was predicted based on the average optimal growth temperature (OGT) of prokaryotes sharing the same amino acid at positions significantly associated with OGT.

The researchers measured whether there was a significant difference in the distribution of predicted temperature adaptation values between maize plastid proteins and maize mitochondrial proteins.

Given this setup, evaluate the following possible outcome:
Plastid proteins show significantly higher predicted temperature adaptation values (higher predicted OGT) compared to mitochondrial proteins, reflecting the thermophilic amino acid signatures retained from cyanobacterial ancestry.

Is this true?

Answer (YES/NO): YES